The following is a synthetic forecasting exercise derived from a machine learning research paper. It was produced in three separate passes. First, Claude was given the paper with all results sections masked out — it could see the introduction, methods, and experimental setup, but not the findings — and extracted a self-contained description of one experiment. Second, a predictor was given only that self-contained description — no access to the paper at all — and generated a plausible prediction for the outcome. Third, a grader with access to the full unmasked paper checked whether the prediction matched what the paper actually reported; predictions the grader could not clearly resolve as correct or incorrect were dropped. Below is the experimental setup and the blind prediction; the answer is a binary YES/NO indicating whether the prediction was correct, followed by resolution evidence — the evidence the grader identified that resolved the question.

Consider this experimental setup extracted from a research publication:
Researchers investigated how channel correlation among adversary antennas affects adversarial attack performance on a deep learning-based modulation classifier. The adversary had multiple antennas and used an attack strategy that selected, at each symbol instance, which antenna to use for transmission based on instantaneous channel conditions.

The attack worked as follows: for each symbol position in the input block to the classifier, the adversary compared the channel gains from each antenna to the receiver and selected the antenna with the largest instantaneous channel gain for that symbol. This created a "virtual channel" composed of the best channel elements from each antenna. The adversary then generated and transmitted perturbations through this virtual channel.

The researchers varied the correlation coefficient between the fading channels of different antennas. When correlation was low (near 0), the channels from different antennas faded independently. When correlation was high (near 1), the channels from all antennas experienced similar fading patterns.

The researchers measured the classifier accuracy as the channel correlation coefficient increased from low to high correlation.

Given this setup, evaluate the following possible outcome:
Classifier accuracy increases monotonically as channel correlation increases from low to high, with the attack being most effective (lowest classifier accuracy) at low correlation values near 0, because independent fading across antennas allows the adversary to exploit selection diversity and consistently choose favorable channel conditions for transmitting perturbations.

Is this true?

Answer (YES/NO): NO